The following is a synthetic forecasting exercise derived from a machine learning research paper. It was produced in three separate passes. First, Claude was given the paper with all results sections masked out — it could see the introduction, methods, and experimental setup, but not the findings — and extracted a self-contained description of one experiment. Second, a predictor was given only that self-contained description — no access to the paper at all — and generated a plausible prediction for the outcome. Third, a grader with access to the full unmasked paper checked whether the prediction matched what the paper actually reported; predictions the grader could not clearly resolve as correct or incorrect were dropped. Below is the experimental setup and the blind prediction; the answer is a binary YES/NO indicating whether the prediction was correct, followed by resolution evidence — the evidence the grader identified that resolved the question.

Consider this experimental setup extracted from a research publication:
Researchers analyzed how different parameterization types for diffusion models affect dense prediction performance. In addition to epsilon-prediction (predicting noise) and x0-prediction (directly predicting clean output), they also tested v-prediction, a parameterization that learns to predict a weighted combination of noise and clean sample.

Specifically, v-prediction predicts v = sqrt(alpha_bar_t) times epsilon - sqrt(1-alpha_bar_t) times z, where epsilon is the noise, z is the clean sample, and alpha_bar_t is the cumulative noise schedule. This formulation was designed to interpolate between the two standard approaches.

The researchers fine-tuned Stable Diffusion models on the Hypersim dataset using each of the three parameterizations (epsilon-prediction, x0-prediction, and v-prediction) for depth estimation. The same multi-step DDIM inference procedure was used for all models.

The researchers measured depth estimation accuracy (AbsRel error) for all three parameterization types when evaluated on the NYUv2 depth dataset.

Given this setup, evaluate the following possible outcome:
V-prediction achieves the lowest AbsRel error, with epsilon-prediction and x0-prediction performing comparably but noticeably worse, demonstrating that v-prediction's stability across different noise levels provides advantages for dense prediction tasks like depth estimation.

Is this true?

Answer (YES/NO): NO